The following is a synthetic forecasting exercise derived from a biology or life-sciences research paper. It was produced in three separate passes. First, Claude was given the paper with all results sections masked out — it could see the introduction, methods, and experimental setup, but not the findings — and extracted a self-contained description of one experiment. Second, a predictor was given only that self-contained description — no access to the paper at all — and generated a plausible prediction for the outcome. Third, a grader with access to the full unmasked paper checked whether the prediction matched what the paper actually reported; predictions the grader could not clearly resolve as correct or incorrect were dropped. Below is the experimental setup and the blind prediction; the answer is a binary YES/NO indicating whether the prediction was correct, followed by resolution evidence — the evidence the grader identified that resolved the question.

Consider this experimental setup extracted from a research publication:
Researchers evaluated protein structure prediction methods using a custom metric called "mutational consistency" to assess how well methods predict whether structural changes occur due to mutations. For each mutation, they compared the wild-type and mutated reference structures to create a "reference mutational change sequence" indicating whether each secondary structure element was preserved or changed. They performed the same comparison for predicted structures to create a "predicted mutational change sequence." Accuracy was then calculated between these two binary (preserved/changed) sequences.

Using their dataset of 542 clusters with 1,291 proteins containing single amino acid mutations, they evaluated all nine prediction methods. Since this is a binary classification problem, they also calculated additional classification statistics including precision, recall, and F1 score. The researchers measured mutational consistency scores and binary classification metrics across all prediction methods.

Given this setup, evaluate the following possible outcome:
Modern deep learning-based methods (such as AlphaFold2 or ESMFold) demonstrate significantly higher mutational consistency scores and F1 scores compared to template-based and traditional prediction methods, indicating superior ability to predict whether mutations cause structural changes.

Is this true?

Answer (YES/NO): NO